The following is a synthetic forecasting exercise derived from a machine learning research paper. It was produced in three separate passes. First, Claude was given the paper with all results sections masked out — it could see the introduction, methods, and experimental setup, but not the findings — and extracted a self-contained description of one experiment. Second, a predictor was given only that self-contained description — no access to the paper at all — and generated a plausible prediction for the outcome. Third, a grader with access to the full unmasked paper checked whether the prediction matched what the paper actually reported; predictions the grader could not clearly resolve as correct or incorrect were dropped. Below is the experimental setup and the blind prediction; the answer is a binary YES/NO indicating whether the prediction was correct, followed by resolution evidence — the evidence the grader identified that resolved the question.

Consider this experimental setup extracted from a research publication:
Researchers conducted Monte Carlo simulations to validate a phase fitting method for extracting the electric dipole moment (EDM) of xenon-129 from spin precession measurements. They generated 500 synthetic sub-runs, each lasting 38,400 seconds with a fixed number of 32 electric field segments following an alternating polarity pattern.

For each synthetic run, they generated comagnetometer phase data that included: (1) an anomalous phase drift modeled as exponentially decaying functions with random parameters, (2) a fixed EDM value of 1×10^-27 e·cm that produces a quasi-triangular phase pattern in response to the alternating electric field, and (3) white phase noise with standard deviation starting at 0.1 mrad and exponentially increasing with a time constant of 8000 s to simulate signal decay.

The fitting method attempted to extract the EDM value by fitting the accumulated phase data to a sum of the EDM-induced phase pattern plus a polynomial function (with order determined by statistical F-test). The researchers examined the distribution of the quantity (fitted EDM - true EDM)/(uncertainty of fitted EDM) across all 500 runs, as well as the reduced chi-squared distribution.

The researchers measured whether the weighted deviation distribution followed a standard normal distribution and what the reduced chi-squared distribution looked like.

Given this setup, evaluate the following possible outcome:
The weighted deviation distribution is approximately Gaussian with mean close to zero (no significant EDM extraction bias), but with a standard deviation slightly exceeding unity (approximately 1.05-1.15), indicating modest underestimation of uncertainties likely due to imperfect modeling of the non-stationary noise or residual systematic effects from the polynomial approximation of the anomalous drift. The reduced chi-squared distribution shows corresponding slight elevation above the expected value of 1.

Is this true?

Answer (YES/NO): NO